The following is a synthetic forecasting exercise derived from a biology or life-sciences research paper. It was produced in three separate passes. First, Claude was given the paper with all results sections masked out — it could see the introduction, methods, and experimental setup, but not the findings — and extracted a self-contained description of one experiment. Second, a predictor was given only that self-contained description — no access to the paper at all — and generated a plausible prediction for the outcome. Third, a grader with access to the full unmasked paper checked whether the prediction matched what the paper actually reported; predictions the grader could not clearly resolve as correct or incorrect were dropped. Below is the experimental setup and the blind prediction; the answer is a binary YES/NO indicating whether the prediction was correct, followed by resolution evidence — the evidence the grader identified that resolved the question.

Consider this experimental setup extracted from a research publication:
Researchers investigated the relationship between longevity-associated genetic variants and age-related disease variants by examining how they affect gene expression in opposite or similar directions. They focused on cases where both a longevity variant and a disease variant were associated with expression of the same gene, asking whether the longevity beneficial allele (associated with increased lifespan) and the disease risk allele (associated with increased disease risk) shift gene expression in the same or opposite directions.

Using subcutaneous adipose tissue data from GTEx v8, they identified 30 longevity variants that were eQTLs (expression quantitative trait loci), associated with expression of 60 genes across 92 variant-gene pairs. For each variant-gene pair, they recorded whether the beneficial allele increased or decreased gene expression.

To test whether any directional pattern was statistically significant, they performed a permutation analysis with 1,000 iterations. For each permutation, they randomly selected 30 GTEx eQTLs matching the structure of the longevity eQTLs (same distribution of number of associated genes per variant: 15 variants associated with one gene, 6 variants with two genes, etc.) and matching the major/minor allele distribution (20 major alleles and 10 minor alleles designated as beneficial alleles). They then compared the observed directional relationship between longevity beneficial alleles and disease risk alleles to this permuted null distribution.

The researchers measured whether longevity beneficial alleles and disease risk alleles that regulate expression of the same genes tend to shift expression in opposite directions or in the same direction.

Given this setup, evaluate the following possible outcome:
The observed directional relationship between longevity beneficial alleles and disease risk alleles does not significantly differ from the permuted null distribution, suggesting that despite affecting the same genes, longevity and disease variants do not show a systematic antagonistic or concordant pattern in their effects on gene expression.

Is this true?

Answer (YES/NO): NO